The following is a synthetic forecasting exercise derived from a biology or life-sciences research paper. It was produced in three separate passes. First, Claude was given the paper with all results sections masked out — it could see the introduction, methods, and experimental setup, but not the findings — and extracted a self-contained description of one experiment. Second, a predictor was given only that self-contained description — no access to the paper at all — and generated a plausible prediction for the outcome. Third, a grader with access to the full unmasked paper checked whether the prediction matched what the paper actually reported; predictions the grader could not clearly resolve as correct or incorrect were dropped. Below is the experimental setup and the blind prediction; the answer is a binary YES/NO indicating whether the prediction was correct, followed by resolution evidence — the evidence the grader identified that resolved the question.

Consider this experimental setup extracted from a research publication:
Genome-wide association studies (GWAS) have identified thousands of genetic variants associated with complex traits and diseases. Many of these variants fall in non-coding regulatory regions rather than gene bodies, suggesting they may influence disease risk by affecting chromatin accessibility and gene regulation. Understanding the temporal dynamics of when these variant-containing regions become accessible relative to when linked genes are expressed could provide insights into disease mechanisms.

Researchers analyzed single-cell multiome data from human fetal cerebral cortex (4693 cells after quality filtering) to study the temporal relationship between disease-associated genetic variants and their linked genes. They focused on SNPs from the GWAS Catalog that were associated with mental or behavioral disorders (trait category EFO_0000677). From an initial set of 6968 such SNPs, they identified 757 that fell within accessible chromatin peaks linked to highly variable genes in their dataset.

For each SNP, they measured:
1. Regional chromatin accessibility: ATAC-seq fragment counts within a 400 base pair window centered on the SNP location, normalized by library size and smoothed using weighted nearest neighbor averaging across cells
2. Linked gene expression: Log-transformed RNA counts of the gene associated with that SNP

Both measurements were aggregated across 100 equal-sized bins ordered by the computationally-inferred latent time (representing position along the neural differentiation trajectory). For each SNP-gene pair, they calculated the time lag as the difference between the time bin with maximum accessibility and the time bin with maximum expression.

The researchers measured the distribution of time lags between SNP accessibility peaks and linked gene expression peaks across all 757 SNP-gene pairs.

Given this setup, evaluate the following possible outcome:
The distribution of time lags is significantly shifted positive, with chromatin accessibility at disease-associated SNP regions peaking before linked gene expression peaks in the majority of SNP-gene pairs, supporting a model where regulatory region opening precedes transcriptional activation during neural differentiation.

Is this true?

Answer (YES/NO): NO